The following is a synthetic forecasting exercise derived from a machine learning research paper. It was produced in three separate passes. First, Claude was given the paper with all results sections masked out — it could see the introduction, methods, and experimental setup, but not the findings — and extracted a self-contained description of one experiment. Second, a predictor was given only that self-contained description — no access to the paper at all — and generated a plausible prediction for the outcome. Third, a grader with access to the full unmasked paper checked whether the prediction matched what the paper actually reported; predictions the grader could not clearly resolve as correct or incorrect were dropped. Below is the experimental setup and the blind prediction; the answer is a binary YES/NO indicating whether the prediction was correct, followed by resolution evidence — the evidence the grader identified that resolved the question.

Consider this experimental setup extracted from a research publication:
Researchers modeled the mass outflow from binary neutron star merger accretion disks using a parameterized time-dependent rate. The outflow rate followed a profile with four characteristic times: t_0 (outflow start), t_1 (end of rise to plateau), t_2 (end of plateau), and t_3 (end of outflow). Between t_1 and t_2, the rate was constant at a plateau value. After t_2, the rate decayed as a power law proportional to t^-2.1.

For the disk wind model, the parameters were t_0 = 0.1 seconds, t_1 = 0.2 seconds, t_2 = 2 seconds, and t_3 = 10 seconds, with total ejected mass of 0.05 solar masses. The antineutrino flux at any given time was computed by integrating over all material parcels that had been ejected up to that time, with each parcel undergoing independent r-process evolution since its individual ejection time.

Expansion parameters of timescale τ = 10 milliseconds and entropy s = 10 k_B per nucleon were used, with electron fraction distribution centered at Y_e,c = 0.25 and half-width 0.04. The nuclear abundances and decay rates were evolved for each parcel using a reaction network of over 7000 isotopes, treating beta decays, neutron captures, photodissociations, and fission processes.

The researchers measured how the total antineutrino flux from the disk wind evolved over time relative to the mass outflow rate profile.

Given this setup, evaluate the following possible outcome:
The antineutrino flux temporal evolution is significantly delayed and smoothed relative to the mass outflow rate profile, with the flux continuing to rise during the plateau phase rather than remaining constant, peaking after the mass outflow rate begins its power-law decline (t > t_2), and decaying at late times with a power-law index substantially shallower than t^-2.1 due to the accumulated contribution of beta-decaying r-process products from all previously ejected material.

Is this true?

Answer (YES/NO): NO